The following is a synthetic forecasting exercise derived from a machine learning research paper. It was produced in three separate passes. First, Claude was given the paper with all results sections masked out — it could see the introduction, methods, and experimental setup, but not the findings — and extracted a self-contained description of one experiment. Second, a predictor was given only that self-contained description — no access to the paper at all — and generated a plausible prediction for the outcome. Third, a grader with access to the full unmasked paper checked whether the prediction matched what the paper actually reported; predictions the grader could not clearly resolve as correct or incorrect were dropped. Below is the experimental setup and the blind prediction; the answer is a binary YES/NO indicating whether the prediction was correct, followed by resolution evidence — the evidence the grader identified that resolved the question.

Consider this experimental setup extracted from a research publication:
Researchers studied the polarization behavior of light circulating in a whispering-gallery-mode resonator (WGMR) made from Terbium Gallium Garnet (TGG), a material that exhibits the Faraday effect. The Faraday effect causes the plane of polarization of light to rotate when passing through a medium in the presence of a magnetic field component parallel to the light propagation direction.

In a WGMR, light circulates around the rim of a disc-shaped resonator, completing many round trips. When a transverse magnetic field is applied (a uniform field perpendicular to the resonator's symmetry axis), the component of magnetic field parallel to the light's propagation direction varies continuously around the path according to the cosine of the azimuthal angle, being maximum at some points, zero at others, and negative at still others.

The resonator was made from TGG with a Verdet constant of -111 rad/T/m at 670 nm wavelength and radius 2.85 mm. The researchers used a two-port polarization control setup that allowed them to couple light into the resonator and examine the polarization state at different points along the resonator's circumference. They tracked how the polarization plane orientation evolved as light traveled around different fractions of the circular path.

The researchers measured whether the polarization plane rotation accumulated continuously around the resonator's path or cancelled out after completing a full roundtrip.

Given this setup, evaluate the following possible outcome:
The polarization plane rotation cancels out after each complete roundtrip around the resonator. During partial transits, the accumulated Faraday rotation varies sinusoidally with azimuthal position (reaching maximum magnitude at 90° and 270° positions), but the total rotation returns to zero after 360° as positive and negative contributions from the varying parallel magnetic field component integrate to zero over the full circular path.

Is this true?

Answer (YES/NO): YES